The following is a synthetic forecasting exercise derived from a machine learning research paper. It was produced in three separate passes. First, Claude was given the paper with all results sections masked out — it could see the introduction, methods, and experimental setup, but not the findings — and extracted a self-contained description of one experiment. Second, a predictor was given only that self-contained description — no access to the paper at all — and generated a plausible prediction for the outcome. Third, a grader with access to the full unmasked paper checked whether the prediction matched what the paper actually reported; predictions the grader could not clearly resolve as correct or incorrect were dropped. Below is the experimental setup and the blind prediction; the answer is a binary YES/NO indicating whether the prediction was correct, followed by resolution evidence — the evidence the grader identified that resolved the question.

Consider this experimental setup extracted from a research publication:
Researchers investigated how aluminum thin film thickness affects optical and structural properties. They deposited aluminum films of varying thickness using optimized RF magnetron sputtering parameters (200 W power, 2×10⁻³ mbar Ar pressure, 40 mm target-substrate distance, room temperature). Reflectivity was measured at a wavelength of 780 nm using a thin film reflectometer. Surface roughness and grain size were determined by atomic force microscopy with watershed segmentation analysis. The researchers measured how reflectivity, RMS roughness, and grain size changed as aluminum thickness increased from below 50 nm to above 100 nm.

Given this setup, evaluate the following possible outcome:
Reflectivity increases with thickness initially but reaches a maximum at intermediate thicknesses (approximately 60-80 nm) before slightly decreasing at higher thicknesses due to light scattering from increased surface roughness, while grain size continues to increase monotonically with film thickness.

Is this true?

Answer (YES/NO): NO